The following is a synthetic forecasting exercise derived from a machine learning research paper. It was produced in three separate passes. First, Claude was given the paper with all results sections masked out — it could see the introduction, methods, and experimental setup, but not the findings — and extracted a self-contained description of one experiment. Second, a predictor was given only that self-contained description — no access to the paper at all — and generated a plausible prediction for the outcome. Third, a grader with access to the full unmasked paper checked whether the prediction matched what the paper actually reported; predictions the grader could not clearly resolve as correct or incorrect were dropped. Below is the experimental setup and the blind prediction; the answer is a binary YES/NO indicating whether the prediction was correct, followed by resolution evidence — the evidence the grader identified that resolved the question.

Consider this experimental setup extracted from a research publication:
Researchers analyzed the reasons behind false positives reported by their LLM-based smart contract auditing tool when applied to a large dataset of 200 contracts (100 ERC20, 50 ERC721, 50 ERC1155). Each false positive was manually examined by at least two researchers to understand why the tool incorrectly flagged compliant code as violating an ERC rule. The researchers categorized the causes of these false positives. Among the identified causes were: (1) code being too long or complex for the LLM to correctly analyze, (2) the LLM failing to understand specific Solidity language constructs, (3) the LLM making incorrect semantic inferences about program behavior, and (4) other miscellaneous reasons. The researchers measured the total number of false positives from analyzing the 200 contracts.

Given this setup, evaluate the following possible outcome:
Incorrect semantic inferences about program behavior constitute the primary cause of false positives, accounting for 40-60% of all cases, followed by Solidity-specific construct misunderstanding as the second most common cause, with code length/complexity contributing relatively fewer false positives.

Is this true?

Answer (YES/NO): NO